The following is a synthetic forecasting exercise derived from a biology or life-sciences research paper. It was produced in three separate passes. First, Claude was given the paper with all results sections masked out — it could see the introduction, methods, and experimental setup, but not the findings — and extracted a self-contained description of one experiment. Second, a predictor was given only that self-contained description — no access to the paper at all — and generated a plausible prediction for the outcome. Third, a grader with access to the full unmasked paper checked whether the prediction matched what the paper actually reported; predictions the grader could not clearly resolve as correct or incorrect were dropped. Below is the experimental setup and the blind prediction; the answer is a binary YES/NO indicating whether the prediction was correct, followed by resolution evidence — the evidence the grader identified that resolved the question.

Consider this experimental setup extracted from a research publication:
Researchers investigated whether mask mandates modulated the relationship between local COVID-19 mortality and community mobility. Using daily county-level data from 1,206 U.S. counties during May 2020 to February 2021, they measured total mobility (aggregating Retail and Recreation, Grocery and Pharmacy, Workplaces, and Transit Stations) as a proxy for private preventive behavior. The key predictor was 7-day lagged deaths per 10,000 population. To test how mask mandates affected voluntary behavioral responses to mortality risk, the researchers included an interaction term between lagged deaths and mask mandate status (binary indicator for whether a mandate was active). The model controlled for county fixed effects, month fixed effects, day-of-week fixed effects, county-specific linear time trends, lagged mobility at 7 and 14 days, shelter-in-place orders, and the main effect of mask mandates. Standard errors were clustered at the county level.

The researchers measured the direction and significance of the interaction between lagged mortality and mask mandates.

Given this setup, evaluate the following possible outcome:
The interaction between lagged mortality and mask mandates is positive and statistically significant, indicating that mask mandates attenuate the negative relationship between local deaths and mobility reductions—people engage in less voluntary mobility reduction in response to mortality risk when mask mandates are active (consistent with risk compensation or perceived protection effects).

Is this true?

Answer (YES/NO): NO